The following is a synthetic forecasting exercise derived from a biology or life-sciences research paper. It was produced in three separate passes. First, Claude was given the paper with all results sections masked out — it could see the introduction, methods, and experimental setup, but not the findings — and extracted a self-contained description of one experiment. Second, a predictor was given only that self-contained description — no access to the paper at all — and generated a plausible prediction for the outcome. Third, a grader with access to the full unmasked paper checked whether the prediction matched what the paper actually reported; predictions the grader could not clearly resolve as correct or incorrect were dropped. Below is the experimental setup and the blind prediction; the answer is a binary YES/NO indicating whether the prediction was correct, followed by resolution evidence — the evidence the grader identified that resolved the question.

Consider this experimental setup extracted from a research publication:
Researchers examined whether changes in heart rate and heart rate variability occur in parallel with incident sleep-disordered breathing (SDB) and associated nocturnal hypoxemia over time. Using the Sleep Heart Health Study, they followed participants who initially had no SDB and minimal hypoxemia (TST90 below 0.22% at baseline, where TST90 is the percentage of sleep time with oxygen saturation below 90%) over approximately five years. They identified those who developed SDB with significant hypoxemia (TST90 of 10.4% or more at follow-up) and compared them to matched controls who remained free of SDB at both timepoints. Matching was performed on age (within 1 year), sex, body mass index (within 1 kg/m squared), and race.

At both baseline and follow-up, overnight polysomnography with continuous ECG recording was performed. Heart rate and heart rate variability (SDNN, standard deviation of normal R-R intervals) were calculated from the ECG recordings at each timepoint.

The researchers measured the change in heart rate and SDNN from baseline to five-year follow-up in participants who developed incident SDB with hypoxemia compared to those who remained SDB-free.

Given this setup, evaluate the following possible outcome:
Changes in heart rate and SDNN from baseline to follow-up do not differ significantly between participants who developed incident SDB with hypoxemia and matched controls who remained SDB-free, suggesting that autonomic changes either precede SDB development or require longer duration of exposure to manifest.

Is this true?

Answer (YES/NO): YES